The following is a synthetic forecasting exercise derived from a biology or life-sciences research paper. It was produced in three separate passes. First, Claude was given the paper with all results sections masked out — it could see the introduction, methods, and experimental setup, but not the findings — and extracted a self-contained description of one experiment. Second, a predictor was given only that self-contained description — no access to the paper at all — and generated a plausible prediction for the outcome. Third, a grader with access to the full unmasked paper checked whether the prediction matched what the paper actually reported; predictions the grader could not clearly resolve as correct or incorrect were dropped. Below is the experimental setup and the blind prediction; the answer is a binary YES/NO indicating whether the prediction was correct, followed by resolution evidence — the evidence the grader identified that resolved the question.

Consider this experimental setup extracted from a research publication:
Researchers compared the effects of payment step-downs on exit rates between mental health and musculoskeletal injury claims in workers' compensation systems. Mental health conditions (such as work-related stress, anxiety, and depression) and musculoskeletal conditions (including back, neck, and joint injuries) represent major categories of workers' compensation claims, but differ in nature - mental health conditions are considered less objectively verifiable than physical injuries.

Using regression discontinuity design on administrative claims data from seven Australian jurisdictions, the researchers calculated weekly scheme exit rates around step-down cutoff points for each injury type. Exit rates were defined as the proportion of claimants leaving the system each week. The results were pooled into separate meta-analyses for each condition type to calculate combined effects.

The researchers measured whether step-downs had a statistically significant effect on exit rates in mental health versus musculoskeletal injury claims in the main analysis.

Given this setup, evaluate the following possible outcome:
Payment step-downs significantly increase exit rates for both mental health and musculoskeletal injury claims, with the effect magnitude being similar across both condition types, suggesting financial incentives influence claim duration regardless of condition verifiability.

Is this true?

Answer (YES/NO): NO